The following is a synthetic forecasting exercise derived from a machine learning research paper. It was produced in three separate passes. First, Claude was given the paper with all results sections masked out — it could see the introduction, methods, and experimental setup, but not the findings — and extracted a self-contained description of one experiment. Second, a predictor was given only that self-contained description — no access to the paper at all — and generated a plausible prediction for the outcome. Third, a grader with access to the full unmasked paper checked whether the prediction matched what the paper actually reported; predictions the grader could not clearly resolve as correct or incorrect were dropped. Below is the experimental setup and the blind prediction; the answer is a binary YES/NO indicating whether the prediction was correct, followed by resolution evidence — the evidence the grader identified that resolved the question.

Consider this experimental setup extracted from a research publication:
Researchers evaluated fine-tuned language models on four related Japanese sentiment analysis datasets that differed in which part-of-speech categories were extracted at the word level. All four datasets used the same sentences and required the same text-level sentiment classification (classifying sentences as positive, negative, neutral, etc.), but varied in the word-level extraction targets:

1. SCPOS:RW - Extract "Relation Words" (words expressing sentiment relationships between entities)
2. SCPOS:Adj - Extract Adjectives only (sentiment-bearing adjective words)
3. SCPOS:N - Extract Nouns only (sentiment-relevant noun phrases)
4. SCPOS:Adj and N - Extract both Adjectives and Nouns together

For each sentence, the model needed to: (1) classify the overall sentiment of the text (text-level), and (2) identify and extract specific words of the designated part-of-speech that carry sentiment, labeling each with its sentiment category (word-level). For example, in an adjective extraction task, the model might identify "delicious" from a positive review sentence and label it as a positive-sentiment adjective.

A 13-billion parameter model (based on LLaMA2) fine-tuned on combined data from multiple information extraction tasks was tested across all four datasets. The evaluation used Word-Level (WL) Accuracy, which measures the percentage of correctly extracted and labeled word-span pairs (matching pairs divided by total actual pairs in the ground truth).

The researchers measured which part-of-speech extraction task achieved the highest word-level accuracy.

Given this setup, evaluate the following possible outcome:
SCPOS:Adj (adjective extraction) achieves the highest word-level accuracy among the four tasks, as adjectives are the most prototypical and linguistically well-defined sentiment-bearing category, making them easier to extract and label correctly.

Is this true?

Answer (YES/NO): YES